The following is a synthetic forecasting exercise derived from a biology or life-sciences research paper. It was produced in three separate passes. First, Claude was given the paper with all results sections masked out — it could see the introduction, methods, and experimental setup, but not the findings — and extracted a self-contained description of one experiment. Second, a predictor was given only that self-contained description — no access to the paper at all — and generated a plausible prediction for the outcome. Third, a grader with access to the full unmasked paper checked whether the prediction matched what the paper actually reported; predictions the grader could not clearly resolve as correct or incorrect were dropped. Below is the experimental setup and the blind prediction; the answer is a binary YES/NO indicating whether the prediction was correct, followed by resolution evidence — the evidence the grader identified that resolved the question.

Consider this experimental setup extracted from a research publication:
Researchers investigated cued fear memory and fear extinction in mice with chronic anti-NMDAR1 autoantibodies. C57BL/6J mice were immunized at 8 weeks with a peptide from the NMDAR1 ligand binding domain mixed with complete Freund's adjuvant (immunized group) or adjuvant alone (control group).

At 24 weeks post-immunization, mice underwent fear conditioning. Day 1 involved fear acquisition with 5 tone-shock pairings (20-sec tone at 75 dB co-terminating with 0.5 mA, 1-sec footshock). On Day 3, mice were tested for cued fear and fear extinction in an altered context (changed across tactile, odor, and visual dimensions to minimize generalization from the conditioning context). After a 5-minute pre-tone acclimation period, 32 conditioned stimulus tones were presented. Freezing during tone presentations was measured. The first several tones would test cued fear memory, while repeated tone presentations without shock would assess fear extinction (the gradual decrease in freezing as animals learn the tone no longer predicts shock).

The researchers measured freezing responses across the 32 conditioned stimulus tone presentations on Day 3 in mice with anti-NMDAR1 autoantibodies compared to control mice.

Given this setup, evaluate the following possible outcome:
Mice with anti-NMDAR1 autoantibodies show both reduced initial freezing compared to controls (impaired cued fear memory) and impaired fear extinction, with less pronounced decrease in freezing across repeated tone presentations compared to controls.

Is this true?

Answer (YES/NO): NO